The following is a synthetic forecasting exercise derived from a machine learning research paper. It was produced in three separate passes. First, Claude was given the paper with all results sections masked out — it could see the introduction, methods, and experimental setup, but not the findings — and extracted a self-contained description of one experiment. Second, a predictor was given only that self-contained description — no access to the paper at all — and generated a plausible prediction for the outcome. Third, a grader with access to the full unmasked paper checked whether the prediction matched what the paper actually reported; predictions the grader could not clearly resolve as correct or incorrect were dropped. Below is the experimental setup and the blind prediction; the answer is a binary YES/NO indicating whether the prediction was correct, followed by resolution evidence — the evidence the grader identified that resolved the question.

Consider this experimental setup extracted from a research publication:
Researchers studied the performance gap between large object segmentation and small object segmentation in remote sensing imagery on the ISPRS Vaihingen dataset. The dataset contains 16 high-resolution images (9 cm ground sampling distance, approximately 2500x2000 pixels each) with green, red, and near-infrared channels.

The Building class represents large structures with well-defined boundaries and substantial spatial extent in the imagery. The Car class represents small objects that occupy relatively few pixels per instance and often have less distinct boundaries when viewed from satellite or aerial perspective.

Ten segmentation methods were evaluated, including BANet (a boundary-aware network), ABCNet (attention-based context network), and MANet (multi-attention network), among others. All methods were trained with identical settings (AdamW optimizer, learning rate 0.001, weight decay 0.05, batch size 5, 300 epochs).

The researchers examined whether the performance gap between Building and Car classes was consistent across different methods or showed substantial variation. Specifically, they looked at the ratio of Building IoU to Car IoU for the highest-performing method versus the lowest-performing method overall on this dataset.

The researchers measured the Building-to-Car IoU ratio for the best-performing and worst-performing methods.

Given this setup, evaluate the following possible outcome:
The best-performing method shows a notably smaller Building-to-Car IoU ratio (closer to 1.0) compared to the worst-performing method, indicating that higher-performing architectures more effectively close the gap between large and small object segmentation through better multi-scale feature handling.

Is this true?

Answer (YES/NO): YES